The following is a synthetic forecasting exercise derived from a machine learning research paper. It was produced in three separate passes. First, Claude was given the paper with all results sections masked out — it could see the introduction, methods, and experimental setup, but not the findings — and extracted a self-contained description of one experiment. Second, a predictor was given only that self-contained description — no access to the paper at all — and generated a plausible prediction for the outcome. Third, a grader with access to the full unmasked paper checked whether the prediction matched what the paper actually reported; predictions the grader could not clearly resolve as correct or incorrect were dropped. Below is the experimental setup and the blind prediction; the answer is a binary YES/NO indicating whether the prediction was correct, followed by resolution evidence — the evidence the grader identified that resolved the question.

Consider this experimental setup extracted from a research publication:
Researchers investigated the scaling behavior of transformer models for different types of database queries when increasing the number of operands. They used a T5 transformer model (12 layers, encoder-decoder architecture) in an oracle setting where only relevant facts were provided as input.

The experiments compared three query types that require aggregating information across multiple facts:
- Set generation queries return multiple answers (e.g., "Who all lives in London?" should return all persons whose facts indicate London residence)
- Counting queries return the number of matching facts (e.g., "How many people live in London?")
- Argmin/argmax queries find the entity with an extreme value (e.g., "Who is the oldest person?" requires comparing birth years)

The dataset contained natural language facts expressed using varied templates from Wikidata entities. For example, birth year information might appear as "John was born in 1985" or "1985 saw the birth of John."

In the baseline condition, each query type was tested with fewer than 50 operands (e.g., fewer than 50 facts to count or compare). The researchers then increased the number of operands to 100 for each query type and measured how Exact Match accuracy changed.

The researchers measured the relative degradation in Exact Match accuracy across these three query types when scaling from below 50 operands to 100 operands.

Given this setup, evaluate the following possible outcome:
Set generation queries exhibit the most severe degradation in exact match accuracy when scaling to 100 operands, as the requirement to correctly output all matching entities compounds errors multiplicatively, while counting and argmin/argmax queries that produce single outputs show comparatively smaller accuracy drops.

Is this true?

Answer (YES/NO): NO